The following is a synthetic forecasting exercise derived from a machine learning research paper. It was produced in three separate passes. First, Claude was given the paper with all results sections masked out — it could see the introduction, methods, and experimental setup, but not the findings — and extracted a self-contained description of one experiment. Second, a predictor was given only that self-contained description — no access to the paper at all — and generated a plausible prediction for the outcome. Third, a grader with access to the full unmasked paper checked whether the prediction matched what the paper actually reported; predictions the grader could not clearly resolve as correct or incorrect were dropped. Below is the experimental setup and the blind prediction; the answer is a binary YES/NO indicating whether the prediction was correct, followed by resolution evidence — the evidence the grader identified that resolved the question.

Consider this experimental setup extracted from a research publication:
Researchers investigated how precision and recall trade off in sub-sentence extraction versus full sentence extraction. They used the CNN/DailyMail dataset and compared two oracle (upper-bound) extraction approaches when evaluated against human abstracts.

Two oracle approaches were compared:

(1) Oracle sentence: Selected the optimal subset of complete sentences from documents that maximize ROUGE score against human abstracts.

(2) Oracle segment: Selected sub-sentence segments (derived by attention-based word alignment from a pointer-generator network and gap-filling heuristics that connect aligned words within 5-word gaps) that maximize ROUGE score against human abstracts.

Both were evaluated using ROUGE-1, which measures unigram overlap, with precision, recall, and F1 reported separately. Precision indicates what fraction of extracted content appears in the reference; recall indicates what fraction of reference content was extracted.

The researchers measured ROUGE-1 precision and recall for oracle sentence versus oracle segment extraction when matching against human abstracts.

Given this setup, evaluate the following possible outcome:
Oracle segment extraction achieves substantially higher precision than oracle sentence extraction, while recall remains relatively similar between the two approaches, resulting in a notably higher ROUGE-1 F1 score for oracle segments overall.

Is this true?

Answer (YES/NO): NO